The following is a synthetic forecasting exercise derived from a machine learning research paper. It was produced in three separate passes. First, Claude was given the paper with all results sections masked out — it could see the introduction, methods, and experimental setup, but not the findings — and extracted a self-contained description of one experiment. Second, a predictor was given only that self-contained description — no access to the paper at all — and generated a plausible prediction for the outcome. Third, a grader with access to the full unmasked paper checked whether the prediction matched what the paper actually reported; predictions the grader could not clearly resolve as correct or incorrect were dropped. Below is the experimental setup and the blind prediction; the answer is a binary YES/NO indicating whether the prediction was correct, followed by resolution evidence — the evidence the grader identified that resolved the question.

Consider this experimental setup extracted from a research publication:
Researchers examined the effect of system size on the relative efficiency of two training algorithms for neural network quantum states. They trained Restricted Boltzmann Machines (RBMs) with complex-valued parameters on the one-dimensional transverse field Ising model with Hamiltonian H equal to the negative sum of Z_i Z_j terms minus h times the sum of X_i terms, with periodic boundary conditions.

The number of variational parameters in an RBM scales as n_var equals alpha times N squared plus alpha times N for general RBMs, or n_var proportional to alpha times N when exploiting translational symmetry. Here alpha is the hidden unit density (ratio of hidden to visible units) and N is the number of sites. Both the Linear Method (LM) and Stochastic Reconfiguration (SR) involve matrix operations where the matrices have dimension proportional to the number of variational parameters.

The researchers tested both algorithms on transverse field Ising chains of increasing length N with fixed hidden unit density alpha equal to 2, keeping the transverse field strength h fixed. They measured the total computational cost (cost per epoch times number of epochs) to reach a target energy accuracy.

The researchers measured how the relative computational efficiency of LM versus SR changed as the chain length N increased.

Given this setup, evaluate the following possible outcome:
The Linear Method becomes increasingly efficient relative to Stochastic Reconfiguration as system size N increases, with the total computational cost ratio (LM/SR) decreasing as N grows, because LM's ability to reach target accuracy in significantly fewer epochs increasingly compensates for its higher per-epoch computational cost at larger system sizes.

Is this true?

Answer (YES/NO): YES